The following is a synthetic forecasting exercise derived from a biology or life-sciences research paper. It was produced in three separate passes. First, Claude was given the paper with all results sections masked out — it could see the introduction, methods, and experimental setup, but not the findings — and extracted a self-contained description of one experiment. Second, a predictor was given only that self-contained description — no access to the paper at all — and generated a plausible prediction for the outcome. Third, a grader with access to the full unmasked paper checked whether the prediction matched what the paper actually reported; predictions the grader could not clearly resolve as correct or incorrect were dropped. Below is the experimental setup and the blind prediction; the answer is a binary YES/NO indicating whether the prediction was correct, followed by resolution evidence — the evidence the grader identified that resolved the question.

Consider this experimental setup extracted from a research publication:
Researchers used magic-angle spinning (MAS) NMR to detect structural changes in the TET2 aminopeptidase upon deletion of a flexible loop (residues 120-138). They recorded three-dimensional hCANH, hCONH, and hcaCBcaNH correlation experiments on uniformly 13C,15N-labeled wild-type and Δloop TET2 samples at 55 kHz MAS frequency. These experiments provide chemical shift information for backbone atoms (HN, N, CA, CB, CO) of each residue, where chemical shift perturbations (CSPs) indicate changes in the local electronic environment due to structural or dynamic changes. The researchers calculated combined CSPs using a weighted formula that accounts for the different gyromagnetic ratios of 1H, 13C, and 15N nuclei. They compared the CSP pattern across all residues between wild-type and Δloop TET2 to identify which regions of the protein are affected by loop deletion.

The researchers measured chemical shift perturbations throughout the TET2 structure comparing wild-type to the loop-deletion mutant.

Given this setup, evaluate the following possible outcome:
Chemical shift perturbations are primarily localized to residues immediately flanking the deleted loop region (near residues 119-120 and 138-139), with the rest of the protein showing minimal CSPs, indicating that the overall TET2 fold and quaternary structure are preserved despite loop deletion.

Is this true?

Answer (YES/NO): NO